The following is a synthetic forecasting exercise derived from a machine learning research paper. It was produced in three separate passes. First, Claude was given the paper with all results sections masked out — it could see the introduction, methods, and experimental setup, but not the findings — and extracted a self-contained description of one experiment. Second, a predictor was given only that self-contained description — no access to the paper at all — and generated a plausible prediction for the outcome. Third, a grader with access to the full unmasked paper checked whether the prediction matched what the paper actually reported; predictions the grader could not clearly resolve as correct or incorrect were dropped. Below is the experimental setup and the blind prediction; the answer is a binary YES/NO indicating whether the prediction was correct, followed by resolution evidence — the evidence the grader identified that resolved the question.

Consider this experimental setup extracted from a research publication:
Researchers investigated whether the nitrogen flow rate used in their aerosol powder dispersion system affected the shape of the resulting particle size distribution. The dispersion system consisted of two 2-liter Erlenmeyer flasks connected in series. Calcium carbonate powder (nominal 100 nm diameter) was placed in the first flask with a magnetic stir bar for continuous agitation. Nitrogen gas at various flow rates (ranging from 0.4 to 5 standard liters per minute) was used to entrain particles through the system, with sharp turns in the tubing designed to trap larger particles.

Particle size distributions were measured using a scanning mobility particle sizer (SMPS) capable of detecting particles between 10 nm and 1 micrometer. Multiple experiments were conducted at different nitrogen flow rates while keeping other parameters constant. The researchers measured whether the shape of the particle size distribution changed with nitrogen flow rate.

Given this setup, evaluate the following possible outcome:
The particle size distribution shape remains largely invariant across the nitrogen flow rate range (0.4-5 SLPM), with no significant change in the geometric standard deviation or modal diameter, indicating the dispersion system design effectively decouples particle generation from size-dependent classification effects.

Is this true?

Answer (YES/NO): YES